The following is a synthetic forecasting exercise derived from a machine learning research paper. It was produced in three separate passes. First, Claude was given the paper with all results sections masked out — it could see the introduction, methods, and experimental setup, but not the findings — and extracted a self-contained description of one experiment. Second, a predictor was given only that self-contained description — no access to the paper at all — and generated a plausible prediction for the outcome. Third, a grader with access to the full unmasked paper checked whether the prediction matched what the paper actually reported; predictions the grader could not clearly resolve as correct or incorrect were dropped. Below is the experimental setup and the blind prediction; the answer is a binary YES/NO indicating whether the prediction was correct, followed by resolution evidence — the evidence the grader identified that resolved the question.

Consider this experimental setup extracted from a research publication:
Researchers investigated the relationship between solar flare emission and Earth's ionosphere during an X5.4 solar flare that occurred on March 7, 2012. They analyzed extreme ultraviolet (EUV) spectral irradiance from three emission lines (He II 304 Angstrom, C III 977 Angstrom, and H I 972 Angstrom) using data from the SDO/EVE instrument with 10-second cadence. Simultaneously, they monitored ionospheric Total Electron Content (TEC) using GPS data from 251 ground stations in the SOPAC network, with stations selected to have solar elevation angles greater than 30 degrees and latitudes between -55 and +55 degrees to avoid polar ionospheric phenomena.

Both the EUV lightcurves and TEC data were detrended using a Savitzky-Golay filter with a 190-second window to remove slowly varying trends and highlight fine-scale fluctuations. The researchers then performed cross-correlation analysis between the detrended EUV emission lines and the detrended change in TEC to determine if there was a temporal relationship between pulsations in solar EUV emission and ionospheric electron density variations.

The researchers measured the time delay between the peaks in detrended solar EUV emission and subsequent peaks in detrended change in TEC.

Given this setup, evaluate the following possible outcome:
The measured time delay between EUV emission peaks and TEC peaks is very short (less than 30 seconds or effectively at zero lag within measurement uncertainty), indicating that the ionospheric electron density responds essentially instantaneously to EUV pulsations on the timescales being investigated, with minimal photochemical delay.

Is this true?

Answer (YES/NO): NO